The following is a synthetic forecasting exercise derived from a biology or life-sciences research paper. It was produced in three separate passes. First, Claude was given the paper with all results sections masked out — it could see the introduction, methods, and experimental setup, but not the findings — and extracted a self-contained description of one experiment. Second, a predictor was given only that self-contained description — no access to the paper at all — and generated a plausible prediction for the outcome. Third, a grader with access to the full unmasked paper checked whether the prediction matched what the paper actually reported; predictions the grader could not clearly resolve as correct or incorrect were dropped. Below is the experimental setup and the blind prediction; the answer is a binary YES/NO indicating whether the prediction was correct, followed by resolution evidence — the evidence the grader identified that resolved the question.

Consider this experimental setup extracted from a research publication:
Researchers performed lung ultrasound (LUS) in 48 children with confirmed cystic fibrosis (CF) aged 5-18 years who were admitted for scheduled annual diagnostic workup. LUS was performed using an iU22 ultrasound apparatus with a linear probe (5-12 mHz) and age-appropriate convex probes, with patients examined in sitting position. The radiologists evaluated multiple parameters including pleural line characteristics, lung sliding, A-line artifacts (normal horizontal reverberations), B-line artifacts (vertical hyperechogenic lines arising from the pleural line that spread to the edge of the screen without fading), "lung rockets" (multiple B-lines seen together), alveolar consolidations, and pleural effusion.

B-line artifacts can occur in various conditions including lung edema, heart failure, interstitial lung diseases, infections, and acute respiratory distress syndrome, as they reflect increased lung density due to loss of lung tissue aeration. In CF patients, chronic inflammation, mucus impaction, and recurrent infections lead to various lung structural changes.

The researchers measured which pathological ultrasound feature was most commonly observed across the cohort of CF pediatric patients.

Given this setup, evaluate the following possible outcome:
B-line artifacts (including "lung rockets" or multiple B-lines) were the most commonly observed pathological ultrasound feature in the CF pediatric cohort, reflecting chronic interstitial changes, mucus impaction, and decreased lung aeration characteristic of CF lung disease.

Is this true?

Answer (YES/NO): YES